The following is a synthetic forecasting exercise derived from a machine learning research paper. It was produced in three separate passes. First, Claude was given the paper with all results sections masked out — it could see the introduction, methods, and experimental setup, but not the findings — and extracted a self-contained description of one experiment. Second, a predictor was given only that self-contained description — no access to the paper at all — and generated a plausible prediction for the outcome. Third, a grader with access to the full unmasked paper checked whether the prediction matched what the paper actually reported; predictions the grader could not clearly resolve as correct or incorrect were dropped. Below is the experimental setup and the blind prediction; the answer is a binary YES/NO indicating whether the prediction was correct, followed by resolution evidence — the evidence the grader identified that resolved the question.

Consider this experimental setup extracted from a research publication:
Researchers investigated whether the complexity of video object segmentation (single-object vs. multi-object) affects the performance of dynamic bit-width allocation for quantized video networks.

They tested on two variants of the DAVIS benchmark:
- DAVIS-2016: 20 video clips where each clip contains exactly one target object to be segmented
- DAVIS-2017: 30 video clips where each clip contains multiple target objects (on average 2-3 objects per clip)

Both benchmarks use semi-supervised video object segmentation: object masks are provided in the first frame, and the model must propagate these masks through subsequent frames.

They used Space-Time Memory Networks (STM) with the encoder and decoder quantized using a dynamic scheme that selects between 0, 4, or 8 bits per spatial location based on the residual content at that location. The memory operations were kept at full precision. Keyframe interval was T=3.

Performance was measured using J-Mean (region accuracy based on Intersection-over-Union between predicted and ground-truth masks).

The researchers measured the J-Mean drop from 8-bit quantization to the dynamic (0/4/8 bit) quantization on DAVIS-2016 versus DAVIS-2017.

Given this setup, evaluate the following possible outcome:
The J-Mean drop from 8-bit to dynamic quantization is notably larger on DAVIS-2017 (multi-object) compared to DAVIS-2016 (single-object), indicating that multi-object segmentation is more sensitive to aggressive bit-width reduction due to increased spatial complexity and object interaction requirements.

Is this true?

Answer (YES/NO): NO